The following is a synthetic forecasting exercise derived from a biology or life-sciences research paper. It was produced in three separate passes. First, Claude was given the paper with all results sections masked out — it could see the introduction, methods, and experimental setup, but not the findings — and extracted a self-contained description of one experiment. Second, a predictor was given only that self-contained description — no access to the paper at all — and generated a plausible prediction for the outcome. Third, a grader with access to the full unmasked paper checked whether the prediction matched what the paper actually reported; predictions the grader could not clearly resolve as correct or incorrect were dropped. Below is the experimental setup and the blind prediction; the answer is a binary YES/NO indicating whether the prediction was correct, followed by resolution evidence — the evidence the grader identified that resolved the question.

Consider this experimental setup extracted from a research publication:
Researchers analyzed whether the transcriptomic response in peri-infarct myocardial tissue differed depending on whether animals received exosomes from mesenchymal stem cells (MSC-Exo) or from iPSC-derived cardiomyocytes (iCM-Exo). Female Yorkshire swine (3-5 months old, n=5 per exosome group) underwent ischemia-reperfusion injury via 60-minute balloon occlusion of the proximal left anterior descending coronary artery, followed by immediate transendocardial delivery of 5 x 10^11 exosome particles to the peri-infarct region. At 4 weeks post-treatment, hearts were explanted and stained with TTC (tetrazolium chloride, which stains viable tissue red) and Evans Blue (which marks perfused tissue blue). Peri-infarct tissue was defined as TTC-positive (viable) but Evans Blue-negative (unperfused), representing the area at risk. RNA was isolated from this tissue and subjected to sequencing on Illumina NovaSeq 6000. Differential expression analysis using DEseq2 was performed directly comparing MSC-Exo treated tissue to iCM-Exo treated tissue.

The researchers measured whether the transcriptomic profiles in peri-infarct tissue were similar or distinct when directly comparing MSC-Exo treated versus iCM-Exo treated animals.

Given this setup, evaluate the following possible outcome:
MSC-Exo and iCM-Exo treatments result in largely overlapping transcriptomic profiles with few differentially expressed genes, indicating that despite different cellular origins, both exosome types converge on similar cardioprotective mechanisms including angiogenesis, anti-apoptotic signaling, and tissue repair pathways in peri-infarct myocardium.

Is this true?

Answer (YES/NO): NO